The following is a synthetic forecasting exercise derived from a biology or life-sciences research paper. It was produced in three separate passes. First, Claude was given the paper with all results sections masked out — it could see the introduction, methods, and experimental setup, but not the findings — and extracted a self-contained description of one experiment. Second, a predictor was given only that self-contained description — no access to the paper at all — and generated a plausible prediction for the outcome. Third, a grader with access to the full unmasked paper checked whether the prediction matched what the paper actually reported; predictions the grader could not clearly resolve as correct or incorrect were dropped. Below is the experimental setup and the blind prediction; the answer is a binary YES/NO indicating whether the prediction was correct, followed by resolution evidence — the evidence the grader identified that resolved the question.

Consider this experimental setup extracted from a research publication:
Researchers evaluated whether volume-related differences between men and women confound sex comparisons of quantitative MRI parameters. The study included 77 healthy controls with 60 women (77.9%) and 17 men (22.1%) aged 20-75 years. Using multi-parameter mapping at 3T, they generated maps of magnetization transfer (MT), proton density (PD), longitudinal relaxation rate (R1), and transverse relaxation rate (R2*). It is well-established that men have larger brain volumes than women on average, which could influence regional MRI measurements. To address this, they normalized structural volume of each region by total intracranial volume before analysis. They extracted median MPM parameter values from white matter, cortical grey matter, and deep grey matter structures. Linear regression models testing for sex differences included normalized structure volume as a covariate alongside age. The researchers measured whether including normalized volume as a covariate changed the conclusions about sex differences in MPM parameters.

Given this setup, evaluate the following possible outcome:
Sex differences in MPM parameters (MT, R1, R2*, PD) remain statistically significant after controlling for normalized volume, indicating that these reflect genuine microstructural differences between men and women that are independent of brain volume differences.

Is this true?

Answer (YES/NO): NO